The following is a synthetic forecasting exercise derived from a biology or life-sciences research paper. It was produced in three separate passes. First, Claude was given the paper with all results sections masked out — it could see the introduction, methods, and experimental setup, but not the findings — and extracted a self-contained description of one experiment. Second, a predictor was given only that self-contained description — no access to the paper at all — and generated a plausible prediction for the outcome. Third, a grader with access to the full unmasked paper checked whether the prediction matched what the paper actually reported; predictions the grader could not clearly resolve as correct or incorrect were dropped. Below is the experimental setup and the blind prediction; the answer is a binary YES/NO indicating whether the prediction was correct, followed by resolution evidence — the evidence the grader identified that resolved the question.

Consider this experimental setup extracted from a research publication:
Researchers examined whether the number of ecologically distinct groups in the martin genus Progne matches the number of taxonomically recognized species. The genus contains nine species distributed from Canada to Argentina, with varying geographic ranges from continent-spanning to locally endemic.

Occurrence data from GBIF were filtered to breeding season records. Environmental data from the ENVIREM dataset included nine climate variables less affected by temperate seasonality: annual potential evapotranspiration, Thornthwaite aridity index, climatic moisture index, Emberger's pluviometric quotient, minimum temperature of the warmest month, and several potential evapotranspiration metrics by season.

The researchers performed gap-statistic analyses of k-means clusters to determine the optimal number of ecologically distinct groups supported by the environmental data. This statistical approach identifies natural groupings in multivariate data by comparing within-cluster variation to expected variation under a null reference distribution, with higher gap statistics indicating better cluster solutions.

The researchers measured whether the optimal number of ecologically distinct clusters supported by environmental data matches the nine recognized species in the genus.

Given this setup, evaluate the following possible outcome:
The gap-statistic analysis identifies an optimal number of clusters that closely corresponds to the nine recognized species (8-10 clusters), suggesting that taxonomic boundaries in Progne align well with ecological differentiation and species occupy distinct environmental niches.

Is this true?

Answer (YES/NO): NO